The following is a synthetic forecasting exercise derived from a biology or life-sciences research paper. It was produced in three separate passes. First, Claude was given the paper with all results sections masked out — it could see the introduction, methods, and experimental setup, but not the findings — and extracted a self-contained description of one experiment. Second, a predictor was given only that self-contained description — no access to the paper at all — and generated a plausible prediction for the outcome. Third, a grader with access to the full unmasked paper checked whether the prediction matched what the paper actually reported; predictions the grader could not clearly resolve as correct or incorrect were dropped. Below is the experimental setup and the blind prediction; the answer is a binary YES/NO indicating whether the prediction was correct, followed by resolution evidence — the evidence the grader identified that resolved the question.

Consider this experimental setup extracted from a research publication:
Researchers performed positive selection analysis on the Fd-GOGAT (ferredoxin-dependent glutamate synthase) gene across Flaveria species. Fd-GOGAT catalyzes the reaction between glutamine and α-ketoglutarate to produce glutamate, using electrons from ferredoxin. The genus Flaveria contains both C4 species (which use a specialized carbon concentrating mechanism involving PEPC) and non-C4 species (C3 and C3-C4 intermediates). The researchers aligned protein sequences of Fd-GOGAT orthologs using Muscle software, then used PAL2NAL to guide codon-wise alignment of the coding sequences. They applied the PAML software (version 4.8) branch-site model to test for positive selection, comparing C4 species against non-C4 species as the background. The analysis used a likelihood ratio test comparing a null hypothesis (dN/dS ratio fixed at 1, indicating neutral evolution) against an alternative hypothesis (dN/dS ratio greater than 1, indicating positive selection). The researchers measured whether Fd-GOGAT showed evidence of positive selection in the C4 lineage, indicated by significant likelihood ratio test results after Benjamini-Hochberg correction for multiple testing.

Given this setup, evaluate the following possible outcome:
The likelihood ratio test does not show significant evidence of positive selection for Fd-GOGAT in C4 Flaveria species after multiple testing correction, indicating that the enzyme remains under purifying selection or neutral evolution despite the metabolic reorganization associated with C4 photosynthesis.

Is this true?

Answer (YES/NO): NO